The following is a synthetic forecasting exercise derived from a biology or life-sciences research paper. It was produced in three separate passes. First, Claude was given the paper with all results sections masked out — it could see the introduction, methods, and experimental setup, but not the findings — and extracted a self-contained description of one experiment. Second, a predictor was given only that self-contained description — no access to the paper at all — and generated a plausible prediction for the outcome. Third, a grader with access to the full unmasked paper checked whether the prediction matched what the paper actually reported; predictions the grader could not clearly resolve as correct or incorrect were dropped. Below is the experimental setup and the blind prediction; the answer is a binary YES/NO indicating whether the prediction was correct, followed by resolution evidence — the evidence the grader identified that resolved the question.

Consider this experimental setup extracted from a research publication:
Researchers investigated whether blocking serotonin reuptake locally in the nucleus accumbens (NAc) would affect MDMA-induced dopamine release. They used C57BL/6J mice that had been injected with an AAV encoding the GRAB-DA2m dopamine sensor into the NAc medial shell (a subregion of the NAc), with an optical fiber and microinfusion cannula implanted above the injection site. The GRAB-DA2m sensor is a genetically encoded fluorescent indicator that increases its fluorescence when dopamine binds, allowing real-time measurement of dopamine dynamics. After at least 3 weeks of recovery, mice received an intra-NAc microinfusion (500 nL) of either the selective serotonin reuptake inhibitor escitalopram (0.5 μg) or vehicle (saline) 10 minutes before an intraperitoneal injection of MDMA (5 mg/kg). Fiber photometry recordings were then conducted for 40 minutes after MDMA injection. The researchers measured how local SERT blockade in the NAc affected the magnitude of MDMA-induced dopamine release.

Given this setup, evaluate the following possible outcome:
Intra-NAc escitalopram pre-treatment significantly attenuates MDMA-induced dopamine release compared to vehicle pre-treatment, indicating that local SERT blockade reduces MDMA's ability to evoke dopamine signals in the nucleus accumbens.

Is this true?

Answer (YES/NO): NO